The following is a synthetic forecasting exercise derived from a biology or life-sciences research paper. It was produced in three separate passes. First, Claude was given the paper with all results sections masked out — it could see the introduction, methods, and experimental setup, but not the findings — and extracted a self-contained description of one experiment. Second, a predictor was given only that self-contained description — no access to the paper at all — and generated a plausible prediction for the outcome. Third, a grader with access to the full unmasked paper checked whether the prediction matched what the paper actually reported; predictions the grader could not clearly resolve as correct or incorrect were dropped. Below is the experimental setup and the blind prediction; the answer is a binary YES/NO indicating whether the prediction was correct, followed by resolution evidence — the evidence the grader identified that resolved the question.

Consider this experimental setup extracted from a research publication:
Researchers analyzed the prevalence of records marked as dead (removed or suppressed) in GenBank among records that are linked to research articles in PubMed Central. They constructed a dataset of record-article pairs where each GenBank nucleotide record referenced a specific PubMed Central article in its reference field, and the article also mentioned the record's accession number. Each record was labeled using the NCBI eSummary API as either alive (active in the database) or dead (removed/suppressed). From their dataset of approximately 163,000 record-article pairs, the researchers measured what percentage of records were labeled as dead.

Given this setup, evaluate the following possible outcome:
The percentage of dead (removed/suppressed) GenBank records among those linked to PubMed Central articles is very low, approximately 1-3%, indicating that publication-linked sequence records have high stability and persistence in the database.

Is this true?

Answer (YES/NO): NO